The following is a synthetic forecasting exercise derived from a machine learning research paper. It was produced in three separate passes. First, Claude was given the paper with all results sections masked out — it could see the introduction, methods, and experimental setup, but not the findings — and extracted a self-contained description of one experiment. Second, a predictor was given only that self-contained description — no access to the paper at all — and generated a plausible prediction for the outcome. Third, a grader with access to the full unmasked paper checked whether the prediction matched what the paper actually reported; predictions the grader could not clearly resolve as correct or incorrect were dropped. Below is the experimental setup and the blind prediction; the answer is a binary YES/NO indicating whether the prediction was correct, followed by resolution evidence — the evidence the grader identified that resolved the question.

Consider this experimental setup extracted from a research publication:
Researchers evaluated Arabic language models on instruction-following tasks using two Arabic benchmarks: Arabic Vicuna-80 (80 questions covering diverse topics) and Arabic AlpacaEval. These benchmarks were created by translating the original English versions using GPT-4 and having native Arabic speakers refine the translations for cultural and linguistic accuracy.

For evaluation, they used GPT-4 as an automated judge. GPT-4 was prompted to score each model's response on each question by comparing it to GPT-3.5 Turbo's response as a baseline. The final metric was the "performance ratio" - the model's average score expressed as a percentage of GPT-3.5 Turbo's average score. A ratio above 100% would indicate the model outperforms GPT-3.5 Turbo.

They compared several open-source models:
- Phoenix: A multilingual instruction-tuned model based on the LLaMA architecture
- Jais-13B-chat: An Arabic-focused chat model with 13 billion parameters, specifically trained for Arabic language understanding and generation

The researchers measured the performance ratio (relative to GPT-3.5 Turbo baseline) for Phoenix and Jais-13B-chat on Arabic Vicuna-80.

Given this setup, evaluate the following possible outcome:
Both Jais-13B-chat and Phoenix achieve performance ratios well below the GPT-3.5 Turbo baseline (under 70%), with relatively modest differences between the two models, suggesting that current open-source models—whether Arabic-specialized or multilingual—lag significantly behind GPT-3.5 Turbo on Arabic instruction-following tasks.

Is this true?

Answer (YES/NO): NO